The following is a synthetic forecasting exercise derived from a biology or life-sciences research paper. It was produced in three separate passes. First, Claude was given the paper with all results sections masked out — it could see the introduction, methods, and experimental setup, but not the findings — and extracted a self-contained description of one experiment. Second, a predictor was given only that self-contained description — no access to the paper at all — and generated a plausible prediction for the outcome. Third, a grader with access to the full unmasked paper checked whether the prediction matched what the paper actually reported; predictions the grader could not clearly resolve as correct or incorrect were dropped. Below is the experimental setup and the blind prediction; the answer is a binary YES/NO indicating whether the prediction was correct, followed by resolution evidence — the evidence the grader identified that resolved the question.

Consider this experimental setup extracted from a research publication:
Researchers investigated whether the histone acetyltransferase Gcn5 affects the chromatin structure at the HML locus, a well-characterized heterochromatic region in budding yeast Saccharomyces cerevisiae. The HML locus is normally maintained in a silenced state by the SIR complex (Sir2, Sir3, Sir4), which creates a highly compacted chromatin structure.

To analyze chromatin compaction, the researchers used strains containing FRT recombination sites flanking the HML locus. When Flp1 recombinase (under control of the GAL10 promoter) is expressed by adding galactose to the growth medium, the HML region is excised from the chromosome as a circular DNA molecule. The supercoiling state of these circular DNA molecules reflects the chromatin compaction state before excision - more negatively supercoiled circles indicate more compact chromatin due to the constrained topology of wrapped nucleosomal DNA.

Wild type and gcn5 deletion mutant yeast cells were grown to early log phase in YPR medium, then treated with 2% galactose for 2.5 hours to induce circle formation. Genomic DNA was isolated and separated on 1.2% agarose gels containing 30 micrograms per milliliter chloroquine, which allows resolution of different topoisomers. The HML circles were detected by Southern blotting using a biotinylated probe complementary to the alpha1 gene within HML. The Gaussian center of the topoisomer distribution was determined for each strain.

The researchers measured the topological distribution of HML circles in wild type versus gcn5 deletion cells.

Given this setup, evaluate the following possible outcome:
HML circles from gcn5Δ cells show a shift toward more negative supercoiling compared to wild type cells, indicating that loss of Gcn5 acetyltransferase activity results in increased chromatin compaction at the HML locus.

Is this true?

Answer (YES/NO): YES